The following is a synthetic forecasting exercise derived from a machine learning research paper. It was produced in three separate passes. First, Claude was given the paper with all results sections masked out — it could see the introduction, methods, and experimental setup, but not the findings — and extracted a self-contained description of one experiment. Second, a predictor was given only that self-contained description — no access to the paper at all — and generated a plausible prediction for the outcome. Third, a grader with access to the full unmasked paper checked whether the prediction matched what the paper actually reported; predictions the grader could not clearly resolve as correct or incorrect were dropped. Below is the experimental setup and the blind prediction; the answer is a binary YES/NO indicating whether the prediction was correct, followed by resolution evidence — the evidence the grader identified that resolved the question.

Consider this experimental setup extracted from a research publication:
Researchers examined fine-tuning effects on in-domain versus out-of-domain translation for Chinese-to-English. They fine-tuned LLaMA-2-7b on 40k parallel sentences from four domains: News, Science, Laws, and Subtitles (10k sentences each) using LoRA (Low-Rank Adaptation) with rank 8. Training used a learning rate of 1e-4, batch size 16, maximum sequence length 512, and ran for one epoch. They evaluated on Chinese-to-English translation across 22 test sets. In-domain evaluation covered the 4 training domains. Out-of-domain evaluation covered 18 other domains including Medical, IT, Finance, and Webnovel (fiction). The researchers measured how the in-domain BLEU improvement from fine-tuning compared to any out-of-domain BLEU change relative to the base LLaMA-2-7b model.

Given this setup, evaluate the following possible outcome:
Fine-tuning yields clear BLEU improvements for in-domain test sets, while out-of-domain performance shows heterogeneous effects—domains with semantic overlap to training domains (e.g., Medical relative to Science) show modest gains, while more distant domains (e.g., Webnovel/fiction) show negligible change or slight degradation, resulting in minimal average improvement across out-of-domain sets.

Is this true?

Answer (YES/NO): NO